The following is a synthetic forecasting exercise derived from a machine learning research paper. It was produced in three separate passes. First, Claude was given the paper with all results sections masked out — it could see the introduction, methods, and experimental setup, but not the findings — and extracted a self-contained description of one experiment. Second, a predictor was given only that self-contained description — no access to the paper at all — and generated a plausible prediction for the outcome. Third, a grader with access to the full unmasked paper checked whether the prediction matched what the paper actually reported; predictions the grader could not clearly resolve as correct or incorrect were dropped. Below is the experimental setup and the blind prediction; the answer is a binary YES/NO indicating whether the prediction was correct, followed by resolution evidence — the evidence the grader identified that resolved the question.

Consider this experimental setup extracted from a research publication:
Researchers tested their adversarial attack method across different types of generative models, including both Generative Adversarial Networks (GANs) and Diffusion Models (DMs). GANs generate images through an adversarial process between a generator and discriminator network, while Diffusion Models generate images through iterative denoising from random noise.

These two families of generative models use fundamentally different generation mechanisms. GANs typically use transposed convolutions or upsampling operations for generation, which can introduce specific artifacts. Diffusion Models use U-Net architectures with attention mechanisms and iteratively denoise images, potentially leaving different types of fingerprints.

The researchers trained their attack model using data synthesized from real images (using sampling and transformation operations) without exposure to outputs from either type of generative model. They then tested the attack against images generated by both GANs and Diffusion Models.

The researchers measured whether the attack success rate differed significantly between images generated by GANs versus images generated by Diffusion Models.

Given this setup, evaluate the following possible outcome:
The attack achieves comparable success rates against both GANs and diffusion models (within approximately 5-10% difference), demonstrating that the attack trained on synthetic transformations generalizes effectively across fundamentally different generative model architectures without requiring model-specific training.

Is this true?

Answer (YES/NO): YES